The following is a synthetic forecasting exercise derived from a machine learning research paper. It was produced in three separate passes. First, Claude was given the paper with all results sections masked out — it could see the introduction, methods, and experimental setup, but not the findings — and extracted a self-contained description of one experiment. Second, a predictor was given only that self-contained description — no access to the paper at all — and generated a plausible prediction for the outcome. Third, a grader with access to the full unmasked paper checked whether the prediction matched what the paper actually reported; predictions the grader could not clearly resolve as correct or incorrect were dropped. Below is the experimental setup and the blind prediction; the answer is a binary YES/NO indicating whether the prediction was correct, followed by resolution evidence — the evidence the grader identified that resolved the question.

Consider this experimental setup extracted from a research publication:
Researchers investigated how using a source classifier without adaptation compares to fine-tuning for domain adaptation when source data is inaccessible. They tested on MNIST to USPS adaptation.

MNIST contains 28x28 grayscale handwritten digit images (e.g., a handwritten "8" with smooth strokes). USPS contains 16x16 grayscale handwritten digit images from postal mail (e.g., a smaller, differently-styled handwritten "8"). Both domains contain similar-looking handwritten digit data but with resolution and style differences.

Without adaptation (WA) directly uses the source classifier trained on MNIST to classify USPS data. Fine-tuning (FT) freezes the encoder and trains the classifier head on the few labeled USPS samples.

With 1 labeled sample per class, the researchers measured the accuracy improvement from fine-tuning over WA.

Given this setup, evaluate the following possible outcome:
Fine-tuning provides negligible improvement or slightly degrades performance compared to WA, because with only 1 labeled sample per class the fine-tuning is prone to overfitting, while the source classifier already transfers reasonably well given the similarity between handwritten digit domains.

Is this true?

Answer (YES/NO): NO